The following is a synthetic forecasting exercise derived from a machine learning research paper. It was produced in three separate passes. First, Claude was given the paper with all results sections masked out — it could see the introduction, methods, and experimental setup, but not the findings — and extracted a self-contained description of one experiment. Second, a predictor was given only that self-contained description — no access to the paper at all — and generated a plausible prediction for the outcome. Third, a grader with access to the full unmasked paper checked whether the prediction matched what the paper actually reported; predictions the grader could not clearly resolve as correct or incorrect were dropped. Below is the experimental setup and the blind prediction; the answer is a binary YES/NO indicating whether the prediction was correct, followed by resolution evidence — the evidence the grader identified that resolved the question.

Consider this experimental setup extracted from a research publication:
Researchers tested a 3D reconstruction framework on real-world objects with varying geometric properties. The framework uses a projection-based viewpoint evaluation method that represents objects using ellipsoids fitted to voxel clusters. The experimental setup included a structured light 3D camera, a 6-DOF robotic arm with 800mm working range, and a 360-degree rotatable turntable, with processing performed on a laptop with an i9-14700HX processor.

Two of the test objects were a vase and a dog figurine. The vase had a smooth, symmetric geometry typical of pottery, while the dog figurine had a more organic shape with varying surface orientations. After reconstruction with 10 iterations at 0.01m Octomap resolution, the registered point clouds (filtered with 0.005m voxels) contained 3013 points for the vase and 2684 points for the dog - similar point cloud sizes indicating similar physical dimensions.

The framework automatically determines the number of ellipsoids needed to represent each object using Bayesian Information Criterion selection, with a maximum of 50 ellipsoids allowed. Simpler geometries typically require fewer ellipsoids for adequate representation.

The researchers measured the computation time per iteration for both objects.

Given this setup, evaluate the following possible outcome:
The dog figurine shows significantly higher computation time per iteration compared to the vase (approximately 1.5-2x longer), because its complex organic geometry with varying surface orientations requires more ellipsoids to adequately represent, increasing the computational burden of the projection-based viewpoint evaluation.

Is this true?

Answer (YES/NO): NO